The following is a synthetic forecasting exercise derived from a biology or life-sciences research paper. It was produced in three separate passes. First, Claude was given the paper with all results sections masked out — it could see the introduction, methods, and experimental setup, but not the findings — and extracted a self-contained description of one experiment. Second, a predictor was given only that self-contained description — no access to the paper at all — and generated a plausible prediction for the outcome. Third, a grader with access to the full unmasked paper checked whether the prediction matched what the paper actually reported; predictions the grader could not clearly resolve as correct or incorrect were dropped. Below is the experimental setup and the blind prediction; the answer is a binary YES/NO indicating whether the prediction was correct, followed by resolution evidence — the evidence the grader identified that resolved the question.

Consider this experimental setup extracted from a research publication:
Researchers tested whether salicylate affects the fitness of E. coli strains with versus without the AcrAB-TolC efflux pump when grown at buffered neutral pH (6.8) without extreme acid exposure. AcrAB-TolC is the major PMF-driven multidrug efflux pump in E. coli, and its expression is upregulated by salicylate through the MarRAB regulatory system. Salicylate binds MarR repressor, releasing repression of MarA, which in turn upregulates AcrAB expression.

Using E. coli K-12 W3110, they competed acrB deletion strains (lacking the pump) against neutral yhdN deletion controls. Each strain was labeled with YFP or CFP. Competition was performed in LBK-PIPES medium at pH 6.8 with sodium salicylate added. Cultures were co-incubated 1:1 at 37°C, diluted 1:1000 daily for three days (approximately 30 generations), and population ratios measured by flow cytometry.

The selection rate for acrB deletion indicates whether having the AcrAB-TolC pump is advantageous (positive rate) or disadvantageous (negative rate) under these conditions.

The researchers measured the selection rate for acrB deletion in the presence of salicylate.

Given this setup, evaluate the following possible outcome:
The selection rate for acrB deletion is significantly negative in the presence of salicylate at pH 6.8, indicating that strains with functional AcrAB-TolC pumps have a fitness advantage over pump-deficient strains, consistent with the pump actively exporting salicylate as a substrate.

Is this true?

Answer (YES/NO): NO